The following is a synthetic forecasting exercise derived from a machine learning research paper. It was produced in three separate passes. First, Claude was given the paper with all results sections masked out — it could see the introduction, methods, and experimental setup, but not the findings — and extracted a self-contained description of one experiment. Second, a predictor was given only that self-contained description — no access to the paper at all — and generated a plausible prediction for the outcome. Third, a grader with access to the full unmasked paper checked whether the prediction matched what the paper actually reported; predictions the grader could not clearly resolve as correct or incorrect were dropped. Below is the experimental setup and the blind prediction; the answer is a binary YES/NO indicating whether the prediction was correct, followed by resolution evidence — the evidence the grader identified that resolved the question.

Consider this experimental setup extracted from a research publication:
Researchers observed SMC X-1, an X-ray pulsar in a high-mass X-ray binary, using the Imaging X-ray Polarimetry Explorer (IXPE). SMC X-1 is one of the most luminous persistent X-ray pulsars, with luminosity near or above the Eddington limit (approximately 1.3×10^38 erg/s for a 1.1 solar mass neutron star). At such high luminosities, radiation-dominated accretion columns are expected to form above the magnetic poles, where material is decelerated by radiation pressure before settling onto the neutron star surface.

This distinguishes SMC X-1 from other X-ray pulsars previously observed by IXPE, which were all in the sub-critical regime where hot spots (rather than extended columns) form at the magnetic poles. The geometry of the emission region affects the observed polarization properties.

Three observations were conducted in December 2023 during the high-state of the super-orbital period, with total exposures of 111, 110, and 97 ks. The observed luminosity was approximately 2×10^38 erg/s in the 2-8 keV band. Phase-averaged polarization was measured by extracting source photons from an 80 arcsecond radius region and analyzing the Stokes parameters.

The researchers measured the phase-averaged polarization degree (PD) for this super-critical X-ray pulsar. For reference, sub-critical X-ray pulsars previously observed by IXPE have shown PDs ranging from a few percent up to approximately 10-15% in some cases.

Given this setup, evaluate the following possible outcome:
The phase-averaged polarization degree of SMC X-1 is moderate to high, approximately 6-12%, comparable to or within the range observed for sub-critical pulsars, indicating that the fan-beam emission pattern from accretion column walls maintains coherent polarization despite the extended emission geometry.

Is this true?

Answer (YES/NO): NO